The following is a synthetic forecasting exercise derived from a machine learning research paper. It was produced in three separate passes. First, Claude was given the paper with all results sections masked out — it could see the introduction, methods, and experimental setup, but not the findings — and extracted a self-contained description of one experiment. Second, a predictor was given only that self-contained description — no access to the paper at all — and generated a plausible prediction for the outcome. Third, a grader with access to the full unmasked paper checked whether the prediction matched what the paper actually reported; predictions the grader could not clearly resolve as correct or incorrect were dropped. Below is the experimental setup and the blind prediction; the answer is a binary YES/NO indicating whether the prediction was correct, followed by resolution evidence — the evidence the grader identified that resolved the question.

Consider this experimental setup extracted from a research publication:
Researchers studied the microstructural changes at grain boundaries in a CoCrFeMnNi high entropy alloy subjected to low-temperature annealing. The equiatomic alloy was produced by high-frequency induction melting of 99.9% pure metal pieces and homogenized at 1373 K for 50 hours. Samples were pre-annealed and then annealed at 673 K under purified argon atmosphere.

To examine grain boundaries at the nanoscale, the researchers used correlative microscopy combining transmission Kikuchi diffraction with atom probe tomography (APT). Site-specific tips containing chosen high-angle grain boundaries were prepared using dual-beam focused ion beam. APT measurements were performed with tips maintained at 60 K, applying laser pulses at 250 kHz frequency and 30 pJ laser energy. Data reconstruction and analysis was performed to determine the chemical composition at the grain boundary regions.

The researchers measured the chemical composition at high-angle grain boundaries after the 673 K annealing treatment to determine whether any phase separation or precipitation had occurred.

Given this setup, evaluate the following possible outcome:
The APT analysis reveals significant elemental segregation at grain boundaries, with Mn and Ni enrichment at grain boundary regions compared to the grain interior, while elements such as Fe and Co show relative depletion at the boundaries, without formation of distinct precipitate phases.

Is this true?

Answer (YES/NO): NO